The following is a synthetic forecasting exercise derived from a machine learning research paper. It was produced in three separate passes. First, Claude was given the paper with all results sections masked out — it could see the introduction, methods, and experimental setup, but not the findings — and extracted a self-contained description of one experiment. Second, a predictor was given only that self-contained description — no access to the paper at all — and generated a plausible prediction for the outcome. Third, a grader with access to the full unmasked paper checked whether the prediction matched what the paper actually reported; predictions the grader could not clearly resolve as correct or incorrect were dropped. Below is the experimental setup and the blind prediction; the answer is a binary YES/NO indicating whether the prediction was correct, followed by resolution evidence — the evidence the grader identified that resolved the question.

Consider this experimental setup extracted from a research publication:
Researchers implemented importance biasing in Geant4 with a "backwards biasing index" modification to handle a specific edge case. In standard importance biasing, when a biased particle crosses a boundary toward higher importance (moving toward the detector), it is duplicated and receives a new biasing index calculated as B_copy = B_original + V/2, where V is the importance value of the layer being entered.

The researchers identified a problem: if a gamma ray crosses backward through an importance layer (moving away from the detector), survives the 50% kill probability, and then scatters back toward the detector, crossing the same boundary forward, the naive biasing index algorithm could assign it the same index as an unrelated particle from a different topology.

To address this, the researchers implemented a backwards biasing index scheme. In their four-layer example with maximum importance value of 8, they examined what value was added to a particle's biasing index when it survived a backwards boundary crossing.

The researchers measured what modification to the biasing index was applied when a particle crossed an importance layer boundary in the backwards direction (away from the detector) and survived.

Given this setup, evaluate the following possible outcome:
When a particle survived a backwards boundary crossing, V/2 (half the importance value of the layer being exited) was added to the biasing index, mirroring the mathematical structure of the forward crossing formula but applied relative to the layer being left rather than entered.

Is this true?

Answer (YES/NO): NO